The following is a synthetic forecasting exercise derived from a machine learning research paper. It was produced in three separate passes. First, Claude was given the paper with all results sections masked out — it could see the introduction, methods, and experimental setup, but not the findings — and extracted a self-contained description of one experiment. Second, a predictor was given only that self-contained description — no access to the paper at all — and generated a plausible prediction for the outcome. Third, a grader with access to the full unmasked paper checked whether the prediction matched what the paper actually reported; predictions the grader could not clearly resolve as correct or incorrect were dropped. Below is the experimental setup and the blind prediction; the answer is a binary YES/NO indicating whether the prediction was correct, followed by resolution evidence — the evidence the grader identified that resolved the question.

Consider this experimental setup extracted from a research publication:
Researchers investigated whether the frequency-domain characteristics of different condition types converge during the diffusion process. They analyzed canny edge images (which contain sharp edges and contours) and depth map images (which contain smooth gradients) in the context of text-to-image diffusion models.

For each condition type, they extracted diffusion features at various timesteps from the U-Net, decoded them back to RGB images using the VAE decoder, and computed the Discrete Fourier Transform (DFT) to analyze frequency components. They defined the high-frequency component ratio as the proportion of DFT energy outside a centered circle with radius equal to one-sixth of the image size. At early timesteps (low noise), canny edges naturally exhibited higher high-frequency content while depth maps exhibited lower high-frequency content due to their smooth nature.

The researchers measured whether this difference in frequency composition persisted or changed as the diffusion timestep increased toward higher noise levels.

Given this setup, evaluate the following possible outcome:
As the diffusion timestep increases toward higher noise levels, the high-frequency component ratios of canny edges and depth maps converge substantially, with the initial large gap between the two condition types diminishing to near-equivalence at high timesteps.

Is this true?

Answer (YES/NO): YES